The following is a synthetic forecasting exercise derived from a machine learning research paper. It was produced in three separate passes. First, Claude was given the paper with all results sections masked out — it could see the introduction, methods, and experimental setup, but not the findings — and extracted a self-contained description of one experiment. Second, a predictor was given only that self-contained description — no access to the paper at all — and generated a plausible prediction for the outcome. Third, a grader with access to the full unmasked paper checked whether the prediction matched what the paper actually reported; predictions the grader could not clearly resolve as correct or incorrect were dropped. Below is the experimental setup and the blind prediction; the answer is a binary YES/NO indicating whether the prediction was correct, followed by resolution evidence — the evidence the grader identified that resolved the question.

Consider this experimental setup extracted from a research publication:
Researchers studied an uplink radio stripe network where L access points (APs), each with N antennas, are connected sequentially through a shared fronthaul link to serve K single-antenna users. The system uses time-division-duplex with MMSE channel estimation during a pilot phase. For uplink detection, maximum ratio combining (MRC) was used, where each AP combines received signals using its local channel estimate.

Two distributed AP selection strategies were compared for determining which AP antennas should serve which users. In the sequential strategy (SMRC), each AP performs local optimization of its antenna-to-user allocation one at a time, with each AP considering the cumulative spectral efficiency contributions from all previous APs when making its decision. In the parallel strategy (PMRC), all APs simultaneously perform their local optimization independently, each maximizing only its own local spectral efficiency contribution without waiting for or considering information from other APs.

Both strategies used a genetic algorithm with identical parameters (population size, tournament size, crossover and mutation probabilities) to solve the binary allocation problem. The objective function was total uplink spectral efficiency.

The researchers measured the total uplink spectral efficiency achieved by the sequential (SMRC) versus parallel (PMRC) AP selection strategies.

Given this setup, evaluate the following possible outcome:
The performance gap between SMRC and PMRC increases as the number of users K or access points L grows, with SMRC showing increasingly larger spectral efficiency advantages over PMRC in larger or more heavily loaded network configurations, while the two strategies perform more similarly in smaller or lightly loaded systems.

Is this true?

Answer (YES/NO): NO